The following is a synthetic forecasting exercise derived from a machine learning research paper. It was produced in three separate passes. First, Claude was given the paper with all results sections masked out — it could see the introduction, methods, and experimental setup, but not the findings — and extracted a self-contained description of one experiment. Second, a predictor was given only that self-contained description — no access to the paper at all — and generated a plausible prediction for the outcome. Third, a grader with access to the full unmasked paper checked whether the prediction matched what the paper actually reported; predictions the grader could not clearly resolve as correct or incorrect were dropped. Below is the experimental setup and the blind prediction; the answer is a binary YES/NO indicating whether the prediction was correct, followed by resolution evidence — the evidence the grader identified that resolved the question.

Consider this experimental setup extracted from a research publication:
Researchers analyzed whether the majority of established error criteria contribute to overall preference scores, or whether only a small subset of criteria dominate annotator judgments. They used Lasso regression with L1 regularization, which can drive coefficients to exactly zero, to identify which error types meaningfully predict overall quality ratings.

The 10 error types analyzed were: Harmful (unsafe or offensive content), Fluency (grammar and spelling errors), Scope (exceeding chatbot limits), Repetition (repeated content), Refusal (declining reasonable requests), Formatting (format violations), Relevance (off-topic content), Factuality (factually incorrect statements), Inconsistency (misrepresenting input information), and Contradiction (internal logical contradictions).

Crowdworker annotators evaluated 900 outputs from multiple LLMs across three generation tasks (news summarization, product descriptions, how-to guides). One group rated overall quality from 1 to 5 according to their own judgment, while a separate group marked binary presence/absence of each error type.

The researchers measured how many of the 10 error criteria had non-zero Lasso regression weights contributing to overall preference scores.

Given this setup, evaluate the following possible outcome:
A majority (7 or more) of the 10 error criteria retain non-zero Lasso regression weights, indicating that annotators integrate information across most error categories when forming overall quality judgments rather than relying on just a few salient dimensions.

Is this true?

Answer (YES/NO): NO